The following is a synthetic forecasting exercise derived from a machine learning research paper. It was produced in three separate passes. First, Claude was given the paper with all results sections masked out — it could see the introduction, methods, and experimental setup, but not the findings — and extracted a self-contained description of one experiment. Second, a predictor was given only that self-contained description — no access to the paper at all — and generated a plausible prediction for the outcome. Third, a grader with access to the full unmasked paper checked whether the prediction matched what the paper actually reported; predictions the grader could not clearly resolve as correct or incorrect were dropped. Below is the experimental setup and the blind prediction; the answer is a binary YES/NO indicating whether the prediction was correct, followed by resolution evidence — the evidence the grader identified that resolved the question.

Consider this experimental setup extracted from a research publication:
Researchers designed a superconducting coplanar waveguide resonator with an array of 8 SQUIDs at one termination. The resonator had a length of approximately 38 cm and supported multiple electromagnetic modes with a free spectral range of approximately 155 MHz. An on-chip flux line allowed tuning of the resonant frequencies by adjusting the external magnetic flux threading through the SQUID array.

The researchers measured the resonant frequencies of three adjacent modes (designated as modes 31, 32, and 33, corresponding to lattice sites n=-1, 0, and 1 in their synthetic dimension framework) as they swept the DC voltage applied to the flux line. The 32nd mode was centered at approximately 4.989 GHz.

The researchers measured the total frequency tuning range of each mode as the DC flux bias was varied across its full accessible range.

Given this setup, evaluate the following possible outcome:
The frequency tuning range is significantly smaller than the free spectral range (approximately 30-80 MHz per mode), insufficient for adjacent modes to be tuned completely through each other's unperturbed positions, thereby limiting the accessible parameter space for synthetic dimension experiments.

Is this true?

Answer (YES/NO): NO